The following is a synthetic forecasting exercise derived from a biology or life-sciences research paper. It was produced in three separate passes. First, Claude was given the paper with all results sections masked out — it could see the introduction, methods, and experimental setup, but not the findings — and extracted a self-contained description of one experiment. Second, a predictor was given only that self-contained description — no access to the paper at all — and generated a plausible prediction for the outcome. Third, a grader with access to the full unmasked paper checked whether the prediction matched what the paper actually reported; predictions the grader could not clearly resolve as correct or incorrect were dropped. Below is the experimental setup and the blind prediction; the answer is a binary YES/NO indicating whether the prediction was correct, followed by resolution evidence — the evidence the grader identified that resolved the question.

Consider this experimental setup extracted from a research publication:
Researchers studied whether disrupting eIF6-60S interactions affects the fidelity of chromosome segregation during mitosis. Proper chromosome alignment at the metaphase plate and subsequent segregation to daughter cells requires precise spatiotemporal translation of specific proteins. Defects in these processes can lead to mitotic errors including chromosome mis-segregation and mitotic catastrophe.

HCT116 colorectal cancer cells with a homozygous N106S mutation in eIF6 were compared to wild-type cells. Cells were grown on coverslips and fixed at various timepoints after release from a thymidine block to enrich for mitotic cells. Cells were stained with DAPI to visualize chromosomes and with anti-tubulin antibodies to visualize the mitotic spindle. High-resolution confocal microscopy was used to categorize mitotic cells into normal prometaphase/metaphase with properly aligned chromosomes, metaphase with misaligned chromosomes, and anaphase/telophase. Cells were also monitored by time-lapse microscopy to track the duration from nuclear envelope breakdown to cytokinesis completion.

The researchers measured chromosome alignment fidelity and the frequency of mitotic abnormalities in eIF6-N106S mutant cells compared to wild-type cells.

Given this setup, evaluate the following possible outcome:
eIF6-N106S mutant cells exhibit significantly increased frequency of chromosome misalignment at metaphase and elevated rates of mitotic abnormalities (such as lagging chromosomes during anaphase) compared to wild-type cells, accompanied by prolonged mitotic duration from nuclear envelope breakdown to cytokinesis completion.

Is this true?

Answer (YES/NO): YES